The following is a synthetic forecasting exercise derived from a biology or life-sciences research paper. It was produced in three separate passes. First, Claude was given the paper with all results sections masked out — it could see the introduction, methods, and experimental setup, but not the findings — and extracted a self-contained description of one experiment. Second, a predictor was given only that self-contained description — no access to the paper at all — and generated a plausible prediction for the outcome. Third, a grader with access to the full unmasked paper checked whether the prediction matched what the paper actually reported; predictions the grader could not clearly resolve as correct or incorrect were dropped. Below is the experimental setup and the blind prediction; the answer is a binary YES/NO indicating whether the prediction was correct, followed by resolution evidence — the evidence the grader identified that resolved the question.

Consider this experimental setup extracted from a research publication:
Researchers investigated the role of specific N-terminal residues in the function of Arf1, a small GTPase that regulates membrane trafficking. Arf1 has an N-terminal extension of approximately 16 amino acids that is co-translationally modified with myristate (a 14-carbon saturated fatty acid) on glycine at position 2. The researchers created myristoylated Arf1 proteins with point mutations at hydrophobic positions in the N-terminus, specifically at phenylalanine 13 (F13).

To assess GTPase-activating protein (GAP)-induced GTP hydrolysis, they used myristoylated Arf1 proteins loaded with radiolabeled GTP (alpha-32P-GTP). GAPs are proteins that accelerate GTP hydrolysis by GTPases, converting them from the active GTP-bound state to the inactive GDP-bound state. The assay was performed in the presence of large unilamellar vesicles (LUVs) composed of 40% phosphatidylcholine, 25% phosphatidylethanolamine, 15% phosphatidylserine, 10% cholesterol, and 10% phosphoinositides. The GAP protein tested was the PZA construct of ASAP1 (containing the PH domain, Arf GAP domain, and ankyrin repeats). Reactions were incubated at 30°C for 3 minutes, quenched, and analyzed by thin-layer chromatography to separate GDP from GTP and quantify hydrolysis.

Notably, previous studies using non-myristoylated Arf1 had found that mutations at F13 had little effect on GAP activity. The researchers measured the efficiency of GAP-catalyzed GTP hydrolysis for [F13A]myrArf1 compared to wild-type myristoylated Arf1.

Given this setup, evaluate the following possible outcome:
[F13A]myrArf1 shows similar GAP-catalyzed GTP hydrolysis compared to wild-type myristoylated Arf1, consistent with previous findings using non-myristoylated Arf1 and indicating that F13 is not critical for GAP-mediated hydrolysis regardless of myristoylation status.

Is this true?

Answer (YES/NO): NO